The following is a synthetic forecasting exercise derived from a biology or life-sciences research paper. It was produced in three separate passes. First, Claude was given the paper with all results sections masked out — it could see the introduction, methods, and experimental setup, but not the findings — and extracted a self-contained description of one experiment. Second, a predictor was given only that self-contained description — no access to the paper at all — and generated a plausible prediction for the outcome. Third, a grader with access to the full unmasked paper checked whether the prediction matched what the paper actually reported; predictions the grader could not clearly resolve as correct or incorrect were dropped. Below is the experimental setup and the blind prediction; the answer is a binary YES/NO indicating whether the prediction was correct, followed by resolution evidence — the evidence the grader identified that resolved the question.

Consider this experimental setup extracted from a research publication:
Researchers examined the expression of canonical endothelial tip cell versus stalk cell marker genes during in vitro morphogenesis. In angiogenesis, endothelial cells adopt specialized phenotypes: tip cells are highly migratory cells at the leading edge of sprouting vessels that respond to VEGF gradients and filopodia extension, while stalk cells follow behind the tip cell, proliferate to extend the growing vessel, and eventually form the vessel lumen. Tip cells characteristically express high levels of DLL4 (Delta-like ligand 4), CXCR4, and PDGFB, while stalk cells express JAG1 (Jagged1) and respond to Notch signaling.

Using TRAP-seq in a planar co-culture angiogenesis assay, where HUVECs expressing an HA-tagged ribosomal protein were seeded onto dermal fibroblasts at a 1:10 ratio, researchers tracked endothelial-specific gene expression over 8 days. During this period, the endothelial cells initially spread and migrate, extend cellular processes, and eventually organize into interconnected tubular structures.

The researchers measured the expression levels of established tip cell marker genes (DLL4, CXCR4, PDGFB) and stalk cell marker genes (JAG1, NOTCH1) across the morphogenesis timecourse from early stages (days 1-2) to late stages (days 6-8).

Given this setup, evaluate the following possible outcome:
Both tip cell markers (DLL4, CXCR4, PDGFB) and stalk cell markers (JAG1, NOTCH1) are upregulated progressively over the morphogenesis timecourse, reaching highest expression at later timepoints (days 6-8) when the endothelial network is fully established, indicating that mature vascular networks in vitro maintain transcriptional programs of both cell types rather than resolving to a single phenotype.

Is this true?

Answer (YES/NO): NO